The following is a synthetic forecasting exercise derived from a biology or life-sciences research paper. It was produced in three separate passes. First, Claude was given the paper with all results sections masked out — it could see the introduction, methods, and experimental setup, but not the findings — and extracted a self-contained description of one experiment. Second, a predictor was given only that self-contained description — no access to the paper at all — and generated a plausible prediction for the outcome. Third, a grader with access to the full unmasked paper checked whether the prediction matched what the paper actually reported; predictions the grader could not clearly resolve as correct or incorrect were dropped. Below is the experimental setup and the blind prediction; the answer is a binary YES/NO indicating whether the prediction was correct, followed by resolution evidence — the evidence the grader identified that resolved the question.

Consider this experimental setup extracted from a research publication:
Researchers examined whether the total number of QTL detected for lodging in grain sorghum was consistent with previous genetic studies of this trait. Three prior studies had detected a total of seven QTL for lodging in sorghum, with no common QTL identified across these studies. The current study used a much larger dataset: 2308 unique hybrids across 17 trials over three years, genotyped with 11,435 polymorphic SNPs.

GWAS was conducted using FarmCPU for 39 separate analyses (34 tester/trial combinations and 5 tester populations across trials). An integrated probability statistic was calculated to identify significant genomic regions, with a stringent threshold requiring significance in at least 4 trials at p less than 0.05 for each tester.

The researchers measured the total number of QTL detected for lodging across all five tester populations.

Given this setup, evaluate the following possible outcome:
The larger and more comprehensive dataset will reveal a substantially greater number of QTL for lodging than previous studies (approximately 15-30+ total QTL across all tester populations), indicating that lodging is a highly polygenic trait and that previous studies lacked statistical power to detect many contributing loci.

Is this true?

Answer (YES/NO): NO